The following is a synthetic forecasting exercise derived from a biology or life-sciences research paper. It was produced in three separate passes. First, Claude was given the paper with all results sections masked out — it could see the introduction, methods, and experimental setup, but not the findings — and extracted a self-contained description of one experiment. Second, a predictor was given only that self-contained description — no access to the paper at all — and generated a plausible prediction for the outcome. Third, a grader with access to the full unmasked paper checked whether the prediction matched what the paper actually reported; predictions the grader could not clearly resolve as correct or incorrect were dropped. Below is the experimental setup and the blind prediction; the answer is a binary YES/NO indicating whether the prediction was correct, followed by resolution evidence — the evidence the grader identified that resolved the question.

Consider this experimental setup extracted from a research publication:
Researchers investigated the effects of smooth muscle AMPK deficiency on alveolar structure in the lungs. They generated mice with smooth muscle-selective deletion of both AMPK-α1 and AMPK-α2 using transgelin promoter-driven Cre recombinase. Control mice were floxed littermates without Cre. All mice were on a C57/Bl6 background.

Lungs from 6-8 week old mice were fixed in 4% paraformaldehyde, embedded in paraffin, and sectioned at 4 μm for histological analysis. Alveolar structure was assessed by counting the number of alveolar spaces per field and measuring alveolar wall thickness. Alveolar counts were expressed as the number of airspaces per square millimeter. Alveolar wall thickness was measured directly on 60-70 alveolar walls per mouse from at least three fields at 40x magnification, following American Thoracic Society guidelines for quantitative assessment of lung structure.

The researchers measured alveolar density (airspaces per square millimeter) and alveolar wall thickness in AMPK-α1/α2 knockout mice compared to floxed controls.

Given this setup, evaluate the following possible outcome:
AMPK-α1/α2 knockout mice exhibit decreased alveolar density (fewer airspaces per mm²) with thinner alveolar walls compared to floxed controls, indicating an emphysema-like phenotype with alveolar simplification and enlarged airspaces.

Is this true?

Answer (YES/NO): NO